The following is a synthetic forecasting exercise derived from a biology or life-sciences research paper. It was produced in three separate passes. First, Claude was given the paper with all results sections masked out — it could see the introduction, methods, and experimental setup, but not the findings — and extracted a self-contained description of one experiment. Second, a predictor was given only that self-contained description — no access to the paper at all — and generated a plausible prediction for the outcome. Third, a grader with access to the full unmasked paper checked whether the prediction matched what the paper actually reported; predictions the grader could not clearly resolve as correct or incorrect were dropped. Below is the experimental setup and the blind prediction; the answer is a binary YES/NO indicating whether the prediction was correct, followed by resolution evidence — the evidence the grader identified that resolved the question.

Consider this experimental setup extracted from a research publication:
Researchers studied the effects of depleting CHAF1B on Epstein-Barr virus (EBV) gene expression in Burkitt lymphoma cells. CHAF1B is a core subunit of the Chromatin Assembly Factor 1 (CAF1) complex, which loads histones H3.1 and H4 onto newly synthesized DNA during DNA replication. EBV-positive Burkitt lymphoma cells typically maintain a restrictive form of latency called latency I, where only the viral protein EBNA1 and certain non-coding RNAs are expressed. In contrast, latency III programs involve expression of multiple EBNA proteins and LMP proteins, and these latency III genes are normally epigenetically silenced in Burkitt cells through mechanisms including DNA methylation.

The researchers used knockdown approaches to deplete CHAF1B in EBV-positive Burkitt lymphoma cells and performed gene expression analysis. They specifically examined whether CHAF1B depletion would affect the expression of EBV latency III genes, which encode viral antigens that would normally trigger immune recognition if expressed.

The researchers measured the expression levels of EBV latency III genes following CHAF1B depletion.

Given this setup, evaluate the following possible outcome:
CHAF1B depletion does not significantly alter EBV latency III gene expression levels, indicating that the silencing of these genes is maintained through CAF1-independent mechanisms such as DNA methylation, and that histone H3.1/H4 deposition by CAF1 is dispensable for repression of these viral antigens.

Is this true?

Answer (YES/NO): NO